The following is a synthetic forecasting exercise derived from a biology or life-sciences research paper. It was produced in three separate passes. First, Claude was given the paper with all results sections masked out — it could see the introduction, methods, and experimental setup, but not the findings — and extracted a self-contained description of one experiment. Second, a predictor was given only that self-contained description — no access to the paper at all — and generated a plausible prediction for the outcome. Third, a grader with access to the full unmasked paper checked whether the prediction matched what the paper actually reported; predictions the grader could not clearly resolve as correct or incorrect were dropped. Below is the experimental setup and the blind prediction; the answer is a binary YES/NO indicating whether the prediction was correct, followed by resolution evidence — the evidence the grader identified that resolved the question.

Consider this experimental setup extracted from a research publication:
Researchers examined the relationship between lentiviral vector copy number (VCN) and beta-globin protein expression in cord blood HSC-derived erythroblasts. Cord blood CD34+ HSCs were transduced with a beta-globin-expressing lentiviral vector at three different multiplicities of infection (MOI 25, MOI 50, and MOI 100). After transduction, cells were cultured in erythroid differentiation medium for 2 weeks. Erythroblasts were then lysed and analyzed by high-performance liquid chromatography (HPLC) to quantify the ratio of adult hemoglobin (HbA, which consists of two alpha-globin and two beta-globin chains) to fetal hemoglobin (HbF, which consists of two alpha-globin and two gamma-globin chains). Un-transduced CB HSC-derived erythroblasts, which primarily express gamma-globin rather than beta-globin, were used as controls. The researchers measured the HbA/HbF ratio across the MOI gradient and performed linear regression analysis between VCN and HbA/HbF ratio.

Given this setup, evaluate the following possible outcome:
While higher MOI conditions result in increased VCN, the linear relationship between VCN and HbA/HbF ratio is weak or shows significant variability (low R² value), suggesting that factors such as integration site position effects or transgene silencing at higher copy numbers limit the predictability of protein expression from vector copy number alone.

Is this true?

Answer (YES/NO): NO